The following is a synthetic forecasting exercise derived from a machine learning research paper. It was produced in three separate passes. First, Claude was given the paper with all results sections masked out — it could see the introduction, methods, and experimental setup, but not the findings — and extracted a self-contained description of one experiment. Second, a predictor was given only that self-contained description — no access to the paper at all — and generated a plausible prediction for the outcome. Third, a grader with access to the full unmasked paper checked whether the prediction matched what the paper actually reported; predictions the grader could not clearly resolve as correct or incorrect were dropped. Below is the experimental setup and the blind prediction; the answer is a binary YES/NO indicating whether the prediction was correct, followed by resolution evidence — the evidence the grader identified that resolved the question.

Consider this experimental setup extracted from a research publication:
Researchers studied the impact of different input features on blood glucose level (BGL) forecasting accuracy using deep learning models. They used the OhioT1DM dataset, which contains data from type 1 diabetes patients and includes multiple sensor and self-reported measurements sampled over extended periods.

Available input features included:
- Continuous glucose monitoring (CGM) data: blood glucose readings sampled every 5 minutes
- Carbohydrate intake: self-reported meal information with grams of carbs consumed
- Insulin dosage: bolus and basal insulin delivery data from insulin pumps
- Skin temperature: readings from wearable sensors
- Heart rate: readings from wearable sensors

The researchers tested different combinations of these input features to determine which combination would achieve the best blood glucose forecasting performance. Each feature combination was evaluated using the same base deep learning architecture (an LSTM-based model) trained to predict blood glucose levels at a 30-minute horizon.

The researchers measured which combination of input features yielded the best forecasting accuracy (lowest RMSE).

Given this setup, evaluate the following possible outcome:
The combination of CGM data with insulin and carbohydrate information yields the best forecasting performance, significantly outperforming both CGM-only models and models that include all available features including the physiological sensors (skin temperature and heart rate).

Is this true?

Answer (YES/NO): YES